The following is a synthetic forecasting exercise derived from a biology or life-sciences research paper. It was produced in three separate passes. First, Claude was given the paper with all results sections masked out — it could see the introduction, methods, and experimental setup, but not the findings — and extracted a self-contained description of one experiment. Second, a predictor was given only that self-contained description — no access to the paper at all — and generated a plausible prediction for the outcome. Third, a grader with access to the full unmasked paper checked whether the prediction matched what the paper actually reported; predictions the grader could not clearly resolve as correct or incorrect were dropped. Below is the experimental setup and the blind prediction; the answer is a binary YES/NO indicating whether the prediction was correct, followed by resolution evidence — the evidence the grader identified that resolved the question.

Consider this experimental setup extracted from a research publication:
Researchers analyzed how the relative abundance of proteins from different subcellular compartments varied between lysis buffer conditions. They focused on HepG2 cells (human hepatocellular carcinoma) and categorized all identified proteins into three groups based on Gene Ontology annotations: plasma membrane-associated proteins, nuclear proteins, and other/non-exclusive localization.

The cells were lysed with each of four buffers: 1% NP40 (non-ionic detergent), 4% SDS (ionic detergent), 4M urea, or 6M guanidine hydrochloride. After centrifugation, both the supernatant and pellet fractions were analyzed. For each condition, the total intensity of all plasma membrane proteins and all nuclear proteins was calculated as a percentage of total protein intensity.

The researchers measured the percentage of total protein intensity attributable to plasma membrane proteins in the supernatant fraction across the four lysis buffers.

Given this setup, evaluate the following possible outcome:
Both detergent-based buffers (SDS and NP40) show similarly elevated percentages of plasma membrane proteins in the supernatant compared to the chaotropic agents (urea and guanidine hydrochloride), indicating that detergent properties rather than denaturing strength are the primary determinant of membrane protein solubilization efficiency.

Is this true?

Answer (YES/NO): NO